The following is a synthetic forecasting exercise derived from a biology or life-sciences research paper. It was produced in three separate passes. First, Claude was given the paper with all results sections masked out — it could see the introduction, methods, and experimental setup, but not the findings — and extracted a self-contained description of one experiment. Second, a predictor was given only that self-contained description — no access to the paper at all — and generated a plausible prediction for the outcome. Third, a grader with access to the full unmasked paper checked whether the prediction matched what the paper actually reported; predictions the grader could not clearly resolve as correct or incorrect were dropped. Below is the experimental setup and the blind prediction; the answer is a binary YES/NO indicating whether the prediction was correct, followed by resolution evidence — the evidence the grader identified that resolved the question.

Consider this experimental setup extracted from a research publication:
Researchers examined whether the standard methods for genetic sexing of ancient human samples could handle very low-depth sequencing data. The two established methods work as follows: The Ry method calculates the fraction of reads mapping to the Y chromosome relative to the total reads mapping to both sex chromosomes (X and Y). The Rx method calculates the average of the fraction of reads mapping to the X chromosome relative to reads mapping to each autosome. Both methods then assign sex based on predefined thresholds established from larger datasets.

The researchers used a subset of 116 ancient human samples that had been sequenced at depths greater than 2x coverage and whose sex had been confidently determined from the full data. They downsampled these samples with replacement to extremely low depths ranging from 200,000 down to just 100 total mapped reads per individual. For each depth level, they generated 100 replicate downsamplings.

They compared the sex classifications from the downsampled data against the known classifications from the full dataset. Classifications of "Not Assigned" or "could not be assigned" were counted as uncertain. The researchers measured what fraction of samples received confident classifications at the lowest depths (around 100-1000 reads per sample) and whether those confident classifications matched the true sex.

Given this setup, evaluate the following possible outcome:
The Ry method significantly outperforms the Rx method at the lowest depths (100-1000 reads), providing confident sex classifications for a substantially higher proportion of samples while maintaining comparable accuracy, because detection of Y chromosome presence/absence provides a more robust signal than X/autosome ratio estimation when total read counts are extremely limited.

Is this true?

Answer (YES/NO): NO